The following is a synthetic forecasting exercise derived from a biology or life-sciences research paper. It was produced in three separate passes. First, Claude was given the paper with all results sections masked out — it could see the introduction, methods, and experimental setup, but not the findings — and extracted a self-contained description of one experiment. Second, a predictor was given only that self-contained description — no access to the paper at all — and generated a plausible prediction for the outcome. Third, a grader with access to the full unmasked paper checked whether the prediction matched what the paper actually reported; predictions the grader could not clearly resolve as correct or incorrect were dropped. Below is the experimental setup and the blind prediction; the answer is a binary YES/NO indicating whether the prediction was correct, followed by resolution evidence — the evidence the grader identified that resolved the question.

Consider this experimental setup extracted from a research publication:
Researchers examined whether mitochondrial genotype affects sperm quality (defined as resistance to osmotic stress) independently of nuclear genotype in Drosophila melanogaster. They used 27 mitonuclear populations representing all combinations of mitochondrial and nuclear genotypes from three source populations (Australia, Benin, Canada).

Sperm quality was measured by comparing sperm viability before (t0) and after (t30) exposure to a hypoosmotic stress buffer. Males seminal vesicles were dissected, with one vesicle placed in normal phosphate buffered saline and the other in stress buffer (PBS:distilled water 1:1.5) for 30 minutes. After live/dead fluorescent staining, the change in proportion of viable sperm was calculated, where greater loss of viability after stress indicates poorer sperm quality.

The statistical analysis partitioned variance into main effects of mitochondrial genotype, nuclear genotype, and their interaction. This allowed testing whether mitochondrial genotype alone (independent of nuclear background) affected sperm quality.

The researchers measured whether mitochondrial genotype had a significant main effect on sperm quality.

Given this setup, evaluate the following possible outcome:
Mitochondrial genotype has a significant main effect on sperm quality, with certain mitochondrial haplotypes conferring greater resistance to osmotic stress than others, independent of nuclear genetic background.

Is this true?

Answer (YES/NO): NO